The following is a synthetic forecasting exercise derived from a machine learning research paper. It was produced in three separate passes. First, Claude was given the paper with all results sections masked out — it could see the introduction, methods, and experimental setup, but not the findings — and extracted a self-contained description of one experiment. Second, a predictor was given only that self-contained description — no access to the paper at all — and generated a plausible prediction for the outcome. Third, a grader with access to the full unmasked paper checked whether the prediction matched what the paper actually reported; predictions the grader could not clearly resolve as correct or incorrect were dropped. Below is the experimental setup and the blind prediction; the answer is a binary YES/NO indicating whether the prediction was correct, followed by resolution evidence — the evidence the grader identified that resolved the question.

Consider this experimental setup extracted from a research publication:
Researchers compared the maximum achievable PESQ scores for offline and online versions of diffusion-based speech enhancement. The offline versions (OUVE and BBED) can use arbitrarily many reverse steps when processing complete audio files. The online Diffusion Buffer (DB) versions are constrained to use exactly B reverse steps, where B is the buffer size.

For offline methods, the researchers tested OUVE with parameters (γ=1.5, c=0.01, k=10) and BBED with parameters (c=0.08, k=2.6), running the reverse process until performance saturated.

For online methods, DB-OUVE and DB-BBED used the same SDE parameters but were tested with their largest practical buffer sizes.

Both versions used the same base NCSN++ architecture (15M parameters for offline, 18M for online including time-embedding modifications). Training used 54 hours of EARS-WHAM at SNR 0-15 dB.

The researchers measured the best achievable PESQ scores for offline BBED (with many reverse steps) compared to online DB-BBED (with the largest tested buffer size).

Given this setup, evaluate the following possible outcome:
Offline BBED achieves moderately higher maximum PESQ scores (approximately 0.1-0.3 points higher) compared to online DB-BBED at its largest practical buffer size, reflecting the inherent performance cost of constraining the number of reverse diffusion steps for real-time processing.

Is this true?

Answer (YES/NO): NO